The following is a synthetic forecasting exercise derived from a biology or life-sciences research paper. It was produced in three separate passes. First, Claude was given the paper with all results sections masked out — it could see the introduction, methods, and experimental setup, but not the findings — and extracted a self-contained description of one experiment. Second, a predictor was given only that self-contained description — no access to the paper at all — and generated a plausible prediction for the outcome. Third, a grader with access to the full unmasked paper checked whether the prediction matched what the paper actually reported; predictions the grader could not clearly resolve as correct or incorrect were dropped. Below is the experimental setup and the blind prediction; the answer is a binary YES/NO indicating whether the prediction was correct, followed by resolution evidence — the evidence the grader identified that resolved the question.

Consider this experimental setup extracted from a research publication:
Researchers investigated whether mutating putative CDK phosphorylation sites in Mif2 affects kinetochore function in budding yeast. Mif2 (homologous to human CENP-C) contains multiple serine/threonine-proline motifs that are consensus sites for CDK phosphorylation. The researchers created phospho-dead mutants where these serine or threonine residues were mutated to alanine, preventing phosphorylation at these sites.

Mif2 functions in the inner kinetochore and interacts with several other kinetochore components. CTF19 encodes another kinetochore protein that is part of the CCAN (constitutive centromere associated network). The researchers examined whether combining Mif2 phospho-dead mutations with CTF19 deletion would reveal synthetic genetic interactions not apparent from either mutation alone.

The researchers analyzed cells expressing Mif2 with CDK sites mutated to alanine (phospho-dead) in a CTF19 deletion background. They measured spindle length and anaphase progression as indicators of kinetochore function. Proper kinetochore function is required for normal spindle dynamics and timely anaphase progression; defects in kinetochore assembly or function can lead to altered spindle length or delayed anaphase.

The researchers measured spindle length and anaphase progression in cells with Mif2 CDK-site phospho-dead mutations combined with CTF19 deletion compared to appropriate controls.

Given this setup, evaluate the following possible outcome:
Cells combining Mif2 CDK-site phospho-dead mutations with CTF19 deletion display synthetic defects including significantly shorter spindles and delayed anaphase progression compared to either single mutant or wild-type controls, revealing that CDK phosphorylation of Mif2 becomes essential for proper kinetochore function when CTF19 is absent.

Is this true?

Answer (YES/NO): NO